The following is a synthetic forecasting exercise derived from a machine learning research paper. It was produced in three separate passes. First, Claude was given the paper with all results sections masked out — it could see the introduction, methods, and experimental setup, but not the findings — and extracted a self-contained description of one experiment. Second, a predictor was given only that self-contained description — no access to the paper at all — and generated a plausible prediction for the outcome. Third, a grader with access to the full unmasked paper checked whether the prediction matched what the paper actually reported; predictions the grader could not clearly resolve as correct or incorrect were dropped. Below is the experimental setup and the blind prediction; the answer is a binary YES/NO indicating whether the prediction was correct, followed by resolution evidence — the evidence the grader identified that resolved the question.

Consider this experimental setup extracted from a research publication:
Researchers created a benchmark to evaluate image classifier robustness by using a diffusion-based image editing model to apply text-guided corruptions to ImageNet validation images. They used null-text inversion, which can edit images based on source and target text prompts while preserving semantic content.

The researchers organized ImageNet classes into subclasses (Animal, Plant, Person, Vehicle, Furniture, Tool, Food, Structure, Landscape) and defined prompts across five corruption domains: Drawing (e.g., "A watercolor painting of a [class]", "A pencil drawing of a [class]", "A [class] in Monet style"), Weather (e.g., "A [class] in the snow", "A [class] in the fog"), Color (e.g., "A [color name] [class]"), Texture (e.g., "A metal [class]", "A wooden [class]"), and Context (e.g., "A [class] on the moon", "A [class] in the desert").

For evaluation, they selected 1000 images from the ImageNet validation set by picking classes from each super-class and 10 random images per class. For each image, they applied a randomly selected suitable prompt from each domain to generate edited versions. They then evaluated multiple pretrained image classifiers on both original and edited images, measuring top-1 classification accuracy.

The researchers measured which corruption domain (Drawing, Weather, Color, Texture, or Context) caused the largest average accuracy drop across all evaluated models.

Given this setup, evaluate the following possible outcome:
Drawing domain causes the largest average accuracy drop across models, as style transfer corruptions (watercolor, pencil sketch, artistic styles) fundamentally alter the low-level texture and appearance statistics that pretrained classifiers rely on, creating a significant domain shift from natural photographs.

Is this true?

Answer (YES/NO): YES